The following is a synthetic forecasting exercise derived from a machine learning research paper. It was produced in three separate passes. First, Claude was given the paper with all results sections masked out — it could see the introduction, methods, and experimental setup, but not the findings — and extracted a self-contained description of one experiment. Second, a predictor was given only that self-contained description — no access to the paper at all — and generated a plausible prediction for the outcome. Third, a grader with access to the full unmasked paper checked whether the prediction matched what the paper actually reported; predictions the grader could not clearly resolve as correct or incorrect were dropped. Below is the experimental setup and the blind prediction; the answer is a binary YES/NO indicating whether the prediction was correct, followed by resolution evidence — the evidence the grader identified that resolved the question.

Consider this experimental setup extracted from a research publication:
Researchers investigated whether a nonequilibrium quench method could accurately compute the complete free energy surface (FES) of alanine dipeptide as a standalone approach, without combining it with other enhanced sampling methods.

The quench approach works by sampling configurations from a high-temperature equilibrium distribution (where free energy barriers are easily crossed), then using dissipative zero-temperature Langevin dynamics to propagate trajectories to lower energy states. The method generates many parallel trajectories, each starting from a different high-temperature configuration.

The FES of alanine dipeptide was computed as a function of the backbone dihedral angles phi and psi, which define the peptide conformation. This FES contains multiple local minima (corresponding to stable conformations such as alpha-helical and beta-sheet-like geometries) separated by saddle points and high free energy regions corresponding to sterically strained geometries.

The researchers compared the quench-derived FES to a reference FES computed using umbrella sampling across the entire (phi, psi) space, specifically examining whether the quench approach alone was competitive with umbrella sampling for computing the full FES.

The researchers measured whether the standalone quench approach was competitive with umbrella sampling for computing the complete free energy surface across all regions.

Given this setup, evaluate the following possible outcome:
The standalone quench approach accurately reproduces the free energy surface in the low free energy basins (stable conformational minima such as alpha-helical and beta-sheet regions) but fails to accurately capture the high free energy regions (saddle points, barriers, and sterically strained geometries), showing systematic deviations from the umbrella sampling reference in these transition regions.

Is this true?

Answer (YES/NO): YES